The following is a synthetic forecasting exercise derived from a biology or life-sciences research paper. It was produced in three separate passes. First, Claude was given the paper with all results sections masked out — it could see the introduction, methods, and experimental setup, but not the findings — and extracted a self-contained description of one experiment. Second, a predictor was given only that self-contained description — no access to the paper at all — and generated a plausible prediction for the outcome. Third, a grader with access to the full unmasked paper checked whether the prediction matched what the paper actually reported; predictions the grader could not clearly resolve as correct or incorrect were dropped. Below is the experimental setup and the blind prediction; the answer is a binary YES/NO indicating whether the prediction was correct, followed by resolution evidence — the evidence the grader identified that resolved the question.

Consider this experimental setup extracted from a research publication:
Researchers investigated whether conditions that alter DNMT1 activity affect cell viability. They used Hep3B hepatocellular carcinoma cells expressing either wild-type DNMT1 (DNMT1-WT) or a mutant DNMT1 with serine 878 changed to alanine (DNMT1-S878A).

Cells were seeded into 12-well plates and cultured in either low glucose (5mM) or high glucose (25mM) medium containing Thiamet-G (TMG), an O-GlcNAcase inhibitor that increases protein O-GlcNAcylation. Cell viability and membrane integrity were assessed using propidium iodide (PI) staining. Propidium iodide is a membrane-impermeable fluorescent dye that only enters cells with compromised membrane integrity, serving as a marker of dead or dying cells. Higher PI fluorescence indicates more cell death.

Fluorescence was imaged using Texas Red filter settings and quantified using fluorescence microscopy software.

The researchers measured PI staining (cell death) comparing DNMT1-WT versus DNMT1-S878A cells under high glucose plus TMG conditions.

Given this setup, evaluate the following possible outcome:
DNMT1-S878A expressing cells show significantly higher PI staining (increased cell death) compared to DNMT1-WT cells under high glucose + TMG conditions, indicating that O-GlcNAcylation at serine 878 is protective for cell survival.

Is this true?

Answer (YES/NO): NO